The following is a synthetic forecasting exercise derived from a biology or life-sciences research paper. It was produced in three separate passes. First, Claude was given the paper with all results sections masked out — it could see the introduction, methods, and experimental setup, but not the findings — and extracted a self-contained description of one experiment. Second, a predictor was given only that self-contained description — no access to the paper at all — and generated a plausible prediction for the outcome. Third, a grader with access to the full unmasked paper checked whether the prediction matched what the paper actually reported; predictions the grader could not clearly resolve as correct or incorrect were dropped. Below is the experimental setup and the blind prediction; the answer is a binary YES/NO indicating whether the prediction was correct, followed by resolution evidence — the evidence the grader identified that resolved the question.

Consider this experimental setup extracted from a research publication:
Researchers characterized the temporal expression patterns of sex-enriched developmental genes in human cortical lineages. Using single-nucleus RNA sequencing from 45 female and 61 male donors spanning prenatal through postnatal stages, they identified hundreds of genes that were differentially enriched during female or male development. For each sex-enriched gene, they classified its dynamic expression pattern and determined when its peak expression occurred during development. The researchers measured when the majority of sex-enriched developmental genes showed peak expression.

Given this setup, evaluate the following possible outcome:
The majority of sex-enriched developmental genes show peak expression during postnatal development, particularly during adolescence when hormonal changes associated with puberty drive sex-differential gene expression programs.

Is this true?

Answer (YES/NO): NO